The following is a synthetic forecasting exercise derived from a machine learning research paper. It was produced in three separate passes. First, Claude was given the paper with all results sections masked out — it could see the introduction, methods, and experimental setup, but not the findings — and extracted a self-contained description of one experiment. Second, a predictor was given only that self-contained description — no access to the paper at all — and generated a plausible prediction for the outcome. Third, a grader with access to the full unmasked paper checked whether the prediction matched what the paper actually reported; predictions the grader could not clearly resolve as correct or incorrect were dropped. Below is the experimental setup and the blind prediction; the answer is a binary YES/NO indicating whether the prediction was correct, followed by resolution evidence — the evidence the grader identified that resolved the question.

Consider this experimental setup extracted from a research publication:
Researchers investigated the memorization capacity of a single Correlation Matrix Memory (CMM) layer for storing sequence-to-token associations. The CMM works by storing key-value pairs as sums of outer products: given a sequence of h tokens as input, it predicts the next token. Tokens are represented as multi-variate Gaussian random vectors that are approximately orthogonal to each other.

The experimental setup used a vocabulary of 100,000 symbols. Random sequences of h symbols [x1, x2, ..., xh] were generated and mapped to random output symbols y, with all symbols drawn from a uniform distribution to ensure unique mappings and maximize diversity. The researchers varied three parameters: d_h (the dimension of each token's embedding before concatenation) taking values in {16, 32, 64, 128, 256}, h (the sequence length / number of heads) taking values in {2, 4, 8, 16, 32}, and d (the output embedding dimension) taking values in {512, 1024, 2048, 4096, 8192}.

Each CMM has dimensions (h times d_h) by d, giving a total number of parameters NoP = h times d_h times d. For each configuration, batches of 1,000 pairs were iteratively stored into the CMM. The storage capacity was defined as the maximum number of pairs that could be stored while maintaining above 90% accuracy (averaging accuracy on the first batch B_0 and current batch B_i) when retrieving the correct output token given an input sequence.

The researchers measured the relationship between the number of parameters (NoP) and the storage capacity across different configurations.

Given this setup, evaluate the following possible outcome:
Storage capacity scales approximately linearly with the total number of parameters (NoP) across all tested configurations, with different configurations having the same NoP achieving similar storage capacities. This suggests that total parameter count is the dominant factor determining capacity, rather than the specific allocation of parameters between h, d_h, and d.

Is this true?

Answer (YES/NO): YES